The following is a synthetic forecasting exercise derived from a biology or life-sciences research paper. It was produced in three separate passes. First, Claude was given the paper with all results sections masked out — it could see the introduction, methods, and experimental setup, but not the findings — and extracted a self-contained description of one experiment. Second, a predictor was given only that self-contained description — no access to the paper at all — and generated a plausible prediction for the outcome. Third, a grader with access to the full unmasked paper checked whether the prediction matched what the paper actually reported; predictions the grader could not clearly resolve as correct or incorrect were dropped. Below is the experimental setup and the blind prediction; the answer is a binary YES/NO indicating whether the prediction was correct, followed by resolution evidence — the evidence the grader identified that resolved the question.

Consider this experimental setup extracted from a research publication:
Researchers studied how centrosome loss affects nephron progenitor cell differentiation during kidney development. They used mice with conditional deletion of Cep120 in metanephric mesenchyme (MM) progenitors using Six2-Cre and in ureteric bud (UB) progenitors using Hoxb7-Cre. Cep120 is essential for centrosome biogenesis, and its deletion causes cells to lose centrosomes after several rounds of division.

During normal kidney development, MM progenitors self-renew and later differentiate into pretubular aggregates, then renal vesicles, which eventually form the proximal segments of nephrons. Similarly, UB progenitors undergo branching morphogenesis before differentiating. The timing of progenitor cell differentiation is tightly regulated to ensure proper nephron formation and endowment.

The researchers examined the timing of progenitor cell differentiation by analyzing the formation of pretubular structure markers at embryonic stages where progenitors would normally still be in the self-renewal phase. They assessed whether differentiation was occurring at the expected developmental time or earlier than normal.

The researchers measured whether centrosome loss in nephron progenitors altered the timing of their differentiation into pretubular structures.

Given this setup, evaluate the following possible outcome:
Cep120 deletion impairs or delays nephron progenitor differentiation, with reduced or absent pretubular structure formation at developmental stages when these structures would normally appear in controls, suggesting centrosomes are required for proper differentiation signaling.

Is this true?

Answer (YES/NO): NO